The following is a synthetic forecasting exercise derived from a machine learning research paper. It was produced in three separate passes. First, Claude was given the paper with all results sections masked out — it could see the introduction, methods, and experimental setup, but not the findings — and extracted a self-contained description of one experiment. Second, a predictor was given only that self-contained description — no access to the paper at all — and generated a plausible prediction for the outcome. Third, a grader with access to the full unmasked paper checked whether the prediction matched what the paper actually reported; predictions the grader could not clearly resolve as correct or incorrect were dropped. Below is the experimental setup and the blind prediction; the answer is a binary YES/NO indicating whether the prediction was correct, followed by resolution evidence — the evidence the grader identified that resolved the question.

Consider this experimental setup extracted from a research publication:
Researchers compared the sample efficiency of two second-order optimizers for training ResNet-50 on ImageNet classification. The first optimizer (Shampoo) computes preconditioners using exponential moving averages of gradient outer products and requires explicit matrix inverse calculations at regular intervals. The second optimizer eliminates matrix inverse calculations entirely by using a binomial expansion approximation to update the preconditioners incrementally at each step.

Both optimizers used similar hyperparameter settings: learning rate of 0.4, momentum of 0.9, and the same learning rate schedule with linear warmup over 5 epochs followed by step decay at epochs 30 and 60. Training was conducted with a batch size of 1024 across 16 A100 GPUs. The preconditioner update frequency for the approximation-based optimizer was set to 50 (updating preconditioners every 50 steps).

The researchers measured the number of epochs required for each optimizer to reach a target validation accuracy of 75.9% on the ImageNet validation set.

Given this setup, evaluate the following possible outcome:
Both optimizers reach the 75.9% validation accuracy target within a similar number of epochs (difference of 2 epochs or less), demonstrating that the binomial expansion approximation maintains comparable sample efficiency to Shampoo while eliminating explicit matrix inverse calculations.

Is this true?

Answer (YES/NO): YES